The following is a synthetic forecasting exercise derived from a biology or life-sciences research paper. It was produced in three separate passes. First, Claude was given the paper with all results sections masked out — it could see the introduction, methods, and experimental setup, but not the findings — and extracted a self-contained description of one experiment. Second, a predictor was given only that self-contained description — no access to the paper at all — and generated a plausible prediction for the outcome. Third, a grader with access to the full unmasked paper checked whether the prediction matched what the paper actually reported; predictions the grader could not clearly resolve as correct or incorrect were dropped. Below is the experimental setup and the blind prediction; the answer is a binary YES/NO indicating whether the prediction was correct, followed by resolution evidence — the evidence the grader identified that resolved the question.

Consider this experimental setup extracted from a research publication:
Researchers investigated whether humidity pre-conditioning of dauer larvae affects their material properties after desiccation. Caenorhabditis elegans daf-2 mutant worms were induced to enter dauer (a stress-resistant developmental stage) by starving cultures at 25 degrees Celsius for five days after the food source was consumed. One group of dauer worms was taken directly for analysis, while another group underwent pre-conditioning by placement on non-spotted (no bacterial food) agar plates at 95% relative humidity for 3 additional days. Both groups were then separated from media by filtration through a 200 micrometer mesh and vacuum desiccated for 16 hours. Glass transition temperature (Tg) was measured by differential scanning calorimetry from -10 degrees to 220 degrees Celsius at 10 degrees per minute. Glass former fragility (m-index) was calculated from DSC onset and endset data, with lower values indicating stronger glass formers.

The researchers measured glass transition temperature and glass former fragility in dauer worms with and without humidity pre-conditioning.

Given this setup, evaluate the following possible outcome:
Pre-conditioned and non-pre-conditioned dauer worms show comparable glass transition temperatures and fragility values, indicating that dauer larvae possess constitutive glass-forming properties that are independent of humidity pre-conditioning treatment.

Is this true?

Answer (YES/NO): NO